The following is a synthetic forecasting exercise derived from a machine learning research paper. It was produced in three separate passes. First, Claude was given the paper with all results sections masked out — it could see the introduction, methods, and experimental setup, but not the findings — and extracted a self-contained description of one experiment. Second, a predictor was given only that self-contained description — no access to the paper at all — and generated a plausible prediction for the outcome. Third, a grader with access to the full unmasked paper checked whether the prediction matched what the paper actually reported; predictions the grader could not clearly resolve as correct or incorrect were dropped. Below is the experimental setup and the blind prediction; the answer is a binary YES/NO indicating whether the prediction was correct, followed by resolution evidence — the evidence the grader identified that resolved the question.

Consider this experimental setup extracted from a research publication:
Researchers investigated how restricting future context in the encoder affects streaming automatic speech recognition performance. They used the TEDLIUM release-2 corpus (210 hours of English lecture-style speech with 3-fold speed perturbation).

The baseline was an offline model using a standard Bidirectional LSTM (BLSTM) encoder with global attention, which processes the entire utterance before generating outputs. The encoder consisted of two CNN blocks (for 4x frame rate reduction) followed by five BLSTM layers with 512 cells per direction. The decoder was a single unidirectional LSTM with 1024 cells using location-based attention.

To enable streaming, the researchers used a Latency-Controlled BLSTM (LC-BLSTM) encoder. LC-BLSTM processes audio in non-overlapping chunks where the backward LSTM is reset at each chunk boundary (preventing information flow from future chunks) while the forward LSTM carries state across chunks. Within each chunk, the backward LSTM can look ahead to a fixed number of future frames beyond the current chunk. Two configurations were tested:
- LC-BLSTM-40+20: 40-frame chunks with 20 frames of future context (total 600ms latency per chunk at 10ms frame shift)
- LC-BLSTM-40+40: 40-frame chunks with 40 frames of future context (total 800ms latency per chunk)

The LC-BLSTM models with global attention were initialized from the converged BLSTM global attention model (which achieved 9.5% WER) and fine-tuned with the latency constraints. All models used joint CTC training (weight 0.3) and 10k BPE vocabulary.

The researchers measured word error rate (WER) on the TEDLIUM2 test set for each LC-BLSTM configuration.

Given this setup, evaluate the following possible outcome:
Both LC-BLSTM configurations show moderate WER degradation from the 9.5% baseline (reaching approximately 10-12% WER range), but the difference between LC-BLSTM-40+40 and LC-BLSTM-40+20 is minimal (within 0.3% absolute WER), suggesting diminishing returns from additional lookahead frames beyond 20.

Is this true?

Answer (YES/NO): NO